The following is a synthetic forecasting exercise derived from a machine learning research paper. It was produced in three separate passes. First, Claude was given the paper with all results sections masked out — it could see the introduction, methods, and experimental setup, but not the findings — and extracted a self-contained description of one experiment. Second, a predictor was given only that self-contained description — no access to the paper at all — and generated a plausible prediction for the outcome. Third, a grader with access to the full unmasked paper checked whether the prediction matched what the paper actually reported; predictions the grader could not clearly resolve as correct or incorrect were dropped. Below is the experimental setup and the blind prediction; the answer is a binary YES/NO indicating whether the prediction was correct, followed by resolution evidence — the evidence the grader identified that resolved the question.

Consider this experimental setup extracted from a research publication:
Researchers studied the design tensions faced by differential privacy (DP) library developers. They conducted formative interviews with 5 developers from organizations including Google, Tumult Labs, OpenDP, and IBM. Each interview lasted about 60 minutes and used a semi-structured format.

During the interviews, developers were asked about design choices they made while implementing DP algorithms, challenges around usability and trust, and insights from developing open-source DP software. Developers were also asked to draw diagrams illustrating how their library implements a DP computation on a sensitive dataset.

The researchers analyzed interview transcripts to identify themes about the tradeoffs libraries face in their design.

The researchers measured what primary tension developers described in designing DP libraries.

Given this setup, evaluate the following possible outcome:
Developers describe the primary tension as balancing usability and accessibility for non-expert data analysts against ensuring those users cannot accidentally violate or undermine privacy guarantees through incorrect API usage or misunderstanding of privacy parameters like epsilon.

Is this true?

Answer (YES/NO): YES